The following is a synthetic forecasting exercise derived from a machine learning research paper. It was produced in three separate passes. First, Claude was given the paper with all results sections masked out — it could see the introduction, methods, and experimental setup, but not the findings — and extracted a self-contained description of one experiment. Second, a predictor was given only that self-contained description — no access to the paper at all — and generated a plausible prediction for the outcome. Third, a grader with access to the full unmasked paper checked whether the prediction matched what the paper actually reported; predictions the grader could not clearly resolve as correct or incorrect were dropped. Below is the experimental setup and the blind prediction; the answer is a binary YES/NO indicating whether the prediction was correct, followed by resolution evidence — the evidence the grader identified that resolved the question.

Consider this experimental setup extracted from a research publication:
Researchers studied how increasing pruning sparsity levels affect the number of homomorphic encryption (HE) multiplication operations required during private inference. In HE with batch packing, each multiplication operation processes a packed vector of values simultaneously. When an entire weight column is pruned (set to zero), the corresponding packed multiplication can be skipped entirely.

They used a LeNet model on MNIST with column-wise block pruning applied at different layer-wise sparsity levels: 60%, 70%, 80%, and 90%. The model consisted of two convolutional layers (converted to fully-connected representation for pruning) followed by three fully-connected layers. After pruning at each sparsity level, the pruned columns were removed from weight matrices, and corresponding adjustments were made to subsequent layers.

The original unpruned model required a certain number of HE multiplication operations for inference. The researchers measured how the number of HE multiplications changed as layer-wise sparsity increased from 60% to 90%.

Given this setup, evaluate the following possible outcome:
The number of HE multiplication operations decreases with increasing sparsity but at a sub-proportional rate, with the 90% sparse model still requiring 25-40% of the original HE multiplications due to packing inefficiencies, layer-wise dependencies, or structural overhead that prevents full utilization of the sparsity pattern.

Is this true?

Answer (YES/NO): NO